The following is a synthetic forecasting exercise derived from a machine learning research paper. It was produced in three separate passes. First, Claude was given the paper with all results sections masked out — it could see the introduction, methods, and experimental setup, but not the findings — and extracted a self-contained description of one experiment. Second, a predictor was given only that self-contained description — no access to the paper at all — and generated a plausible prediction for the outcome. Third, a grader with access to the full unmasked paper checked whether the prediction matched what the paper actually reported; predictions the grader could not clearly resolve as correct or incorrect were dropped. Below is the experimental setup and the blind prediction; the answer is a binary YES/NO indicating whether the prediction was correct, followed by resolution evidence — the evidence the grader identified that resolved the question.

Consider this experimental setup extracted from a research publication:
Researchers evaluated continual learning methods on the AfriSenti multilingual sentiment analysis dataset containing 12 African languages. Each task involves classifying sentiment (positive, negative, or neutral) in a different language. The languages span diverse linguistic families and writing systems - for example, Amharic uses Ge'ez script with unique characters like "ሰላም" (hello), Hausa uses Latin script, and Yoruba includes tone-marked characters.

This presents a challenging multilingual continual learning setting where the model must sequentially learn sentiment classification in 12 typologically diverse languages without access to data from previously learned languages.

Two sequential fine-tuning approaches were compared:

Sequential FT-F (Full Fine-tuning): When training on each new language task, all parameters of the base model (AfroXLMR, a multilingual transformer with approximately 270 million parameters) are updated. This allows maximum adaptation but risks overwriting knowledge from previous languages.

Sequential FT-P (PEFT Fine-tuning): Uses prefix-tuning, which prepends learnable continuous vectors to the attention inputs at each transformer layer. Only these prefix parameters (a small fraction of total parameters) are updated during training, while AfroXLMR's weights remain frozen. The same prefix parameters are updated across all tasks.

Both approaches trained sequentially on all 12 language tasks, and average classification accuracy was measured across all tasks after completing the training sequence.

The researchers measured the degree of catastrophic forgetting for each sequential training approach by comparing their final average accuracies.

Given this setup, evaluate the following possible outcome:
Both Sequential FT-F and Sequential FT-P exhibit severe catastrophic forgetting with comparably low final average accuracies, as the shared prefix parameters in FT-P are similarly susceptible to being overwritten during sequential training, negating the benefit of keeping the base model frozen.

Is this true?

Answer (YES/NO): NO